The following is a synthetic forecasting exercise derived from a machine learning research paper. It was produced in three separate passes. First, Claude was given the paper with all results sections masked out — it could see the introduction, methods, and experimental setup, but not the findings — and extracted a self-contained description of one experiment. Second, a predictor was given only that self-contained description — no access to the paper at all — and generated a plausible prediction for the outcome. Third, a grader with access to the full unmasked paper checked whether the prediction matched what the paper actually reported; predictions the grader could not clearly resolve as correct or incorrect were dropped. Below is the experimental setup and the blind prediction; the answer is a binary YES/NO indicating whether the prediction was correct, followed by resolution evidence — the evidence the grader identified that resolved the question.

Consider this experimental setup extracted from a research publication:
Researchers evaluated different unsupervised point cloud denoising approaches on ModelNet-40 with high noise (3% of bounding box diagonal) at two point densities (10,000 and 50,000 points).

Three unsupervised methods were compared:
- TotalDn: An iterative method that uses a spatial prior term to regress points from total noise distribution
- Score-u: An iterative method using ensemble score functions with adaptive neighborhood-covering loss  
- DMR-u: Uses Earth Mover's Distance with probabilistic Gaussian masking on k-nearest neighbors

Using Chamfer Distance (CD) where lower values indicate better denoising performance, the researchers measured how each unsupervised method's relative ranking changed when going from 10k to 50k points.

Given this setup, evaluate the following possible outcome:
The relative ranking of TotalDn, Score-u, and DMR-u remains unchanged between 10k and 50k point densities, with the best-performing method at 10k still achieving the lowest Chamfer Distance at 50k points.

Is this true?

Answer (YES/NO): NO